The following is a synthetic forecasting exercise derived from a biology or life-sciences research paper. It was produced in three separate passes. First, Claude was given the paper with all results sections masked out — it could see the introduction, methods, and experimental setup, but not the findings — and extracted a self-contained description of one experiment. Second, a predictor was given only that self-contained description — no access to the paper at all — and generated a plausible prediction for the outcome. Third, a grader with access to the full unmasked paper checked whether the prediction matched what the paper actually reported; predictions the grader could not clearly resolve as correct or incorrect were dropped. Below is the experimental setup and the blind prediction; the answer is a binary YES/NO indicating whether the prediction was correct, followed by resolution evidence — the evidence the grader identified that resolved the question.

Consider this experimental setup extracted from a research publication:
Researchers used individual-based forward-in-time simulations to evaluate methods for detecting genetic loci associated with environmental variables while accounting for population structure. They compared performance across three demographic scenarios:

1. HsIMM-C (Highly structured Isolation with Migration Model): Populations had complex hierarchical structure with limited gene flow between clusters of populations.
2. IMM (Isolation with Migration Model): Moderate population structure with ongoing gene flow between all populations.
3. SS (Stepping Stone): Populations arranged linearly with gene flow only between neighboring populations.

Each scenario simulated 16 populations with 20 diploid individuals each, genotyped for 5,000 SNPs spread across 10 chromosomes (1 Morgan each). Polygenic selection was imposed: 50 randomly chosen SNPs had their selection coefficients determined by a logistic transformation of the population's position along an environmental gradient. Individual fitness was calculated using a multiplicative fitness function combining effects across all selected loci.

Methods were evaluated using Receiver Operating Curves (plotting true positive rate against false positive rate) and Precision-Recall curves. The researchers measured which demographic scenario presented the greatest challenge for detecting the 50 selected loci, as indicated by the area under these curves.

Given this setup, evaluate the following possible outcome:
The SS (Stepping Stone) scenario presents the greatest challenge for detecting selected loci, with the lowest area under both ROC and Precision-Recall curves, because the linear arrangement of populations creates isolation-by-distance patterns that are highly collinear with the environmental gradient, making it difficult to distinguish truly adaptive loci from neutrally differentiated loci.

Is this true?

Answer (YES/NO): NO